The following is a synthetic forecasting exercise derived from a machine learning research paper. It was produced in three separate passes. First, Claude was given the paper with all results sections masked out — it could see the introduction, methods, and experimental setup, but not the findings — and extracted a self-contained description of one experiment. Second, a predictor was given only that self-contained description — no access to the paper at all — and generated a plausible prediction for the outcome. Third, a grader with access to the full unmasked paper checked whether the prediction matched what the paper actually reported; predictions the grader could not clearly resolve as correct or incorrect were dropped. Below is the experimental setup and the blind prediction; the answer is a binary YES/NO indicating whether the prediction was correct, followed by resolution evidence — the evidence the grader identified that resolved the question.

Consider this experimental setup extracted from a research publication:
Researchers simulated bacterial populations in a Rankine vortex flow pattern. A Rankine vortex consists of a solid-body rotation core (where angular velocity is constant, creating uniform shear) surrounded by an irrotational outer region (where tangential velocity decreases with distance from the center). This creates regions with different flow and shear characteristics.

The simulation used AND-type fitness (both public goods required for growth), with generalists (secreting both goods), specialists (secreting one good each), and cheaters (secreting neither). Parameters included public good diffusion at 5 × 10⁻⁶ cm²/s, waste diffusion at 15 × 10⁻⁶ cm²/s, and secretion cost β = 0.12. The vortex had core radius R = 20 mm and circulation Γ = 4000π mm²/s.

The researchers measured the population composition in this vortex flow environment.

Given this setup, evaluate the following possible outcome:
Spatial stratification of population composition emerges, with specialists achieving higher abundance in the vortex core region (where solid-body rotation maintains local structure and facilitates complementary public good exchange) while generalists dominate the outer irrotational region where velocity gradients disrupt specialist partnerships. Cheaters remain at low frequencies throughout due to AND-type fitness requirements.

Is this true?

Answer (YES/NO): NO